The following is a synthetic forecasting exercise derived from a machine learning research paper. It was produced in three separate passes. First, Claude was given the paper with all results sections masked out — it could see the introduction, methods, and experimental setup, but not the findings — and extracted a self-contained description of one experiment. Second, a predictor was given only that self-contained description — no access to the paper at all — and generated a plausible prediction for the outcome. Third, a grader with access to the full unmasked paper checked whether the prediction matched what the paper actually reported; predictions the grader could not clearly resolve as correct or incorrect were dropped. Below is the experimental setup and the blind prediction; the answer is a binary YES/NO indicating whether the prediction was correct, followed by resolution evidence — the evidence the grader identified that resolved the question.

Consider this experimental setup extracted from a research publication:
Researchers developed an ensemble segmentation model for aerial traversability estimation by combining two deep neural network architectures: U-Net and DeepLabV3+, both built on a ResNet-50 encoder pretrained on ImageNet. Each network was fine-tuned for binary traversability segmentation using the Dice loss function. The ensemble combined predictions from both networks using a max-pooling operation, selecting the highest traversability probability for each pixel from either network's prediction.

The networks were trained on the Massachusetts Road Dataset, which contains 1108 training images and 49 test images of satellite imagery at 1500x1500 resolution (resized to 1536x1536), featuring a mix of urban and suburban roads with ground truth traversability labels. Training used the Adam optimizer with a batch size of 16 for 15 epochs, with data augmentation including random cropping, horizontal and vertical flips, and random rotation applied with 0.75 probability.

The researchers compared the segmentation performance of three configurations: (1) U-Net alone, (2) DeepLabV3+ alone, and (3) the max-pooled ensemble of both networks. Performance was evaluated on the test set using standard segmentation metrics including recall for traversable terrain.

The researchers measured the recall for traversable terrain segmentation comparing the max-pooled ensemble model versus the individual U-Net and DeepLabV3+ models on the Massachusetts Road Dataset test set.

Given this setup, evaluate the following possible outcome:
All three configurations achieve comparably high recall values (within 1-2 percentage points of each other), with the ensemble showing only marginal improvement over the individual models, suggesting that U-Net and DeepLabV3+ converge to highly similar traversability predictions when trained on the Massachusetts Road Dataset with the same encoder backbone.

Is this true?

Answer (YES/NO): NO